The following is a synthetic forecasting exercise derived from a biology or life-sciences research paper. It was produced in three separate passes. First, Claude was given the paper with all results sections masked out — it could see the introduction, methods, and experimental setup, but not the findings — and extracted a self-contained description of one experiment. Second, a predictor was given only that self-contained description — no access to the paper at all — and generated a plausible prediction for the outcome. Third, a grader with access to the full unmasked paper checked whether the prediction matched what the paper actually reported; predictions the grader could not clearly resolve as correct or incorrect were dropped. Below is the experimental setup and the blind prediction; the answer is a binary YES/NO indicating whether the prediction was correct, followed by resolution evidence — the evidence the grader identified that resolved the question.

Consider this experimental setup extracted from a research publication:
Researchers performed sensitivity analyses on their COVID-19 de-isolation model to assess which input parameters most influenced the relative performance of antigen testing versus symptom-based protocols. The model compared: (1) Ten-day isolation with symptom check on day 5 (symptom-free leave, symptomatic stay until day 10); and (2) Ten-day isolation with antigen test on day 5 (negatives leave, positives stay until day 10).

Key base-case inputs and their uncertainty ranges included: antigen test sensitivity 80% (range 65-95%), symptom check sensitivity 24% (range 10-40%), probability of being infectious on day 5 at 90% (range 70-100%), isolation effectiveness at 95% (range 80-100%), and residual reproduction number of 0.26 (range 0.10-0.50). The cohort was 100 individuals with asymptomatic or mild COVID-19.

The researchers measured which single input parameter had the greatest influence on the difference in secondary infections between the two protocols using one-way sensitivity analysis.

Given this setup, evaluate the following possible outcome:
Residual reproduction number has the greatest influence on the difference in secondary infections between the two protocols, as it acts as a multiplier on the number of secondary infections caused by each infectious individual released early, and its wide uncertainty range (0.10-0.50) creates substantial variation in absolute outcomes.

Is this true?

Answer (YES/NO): NO